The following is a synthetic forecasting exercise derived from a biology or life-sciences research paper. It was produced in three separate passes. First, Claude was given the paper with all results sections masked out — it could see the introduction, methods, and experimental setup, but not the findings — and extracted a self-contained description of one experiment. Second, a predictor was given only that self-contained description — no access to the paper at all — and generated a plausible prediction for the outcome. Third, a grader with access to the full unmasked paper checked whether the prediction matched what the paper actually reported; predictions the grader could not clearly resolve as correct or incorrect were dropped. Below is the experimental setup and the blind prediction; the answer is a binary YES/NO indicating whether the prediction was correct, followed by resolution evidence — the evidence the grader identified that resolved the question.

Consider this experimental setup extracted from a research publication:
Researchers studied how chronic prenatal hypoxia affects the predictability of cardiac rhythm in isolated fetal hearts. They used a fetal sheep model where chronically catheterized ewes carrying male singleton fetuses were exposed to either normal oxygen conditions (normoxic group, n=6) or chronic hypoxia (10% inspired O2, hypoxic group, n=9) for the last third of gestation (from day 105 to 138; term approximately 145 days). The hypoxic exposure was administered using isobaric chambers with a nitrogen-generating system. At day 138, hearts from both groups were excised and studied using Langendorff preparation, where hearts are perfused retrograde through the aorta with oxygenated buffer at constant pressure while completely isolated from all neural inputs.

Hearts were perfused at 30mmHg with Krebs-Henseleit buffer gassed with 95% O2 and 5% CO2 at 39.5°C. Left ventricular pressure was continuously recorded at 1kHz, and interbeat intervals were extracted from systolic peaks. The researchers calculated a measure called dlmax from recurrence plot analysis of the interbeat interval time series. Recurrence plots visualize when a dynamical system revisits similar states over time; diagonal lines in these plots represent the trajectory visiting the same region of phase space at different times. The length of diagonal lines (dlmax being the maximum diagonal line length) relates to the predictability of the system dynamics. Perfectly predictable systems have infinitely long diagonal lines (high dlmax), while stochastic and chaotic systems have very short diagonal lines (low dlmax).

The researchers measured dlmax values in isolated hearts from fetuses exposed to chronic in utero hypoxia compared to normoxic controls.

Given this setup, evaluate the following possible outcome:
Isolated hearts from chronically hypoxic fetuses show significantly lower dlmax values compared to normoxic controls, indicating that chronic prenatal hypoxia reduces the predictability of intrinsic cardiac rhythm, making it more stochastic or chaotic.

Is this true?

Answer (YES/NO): YES